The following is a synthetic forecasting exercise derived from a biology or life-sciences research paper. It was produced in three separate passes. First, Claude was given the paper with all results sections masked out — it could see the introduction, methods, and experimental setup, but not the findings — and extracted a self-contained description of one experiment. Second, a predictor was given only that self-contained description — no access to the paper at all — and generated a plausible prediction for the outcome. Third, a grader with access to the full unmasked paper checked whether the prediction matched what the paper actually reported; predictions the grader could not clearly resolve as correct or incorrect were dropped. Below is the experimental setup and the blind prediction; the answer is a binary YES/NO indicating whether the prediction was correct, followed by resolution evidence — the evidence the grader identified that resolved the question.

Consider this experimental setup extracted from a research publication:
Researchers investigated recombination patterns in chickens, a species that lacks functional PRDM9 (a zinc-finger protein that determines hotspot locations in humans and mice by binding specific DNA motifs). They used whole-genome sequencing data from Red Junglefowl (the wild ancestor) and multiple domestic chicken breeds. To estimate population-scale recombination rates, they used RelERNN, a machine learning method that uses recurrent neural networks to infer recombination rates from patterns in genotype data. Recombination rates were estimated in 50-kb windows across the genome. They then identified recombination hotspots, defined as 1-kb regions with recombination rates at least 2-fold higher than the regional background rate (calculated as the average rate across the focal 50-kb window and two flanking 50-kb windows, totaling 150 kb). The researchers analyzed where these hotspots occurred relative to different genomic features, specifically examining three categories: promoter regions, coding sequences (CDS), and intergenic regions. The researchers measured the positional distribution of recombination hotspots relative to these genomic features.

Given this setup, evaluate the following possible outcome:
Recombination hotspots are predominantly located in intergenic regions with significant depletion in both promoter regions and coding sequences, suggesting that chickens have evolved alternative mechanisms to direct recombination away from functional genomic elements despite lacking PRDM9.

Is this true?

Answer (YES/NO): NO